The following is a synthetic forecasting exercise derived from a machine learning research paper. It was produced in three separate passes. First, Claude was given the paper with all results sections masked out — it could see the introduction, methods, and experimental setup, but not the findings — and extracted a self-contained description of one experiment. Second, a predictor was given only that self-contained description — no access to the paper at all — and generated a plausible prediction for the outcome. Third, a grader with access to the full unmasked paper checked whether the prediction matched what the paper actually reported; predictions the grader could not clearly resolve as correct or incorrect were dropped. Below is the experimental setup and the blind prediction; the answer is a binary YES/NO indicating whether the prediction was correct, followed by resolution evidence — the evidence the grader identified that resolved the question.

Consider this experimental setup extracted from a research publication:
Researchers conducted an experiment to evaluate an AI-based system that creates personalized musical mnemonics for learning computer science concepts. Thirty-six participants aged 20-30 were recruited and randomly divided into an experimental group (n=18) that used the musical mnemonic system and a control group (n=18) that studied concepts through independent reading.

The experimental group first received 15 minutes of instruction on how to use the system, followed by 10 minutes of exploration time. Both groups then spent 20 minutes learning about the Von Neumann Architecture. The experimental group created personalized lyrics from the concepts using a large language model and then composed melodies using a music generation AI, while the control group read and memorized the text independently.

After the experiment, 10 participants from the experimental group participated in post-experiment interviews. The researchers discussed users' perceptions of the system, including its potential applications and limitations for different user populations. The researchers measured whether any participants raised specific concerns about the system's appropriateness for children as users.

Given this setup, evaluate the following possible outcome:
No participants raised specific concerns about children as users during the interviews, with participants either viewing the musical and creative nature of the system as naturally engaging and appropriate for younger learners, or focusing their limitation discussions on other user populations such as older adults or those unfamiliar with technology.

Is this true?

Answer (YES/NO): NO